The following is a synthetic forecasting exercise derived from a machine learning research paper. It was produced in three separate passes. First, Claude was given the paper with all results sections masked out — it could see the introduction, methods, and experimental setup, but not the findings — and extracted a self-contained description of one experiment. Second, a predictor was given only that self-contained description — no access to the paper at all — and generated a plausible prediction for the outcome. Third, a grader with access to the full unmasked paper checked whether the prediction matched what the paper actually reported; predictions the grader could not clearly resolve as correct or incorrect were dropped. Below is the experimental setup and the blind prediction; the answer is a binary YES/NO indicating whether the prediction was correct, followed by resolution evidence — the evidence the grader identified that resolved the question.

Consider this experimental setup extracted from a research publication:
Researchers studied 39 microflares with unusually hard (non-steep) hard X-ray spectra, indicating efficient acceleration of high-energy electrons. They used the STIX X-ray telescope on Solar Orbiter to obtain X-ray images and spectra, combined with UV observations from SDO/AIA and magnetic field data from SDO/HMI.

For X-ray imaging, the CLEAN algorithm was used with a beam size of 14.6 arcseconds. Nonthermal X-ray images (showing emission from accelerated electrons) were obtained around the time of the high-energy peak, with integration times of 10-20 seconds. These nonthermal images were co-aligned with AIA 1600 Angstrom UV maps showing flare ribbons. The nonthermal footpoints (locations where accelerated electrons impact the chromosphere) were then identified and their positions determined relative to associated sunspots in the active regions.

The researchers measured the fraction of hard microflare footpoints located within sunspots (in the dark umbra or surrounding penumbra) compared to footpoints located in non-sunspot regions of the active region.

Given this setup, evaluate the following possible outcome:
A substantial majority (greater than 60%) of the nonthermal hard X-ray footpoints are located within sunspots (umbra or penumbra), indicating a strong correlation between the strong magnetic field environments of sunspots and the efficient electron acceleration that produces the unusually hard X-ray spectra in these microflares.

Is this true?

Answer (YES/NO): NO